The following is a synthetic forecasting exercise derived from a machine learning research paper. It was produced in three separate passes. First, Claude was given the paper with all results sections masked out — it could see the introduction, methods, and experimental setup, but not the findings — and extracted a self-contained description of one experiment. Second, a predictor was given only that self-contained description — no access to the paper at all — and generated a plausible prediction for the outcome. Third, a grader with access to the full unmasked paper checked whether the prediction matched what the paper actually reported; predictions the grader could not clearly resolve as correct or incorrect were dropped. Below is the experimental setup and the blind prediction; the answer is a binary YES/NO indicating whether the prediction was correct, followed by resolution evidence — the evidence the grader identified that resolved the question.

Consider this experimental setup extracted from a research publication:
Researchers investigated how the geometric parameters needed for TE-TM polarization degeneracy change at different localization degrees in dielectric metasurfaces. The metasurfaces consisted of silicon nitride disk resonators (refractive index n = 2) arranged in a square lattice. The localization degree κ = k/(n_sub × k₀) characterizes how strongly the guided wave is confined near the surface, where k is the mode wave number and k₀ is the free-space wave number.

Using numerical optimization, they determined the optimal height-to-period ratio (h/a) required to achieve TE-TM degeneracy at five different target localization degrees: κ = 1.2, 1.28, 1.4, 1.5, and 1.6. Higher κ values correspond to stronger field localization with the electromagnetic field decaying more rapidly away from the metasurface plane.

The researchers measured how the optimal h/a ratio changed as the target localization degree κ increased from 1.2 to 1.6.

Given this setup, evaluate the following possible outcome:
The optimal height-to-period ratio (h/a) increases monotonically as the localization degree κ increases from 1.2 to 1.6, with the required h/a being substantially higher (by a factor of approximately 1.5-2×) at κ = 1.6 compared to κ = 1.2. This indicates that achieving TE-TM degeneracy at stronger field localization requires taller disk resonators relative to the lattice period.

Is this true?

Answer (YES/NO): YES